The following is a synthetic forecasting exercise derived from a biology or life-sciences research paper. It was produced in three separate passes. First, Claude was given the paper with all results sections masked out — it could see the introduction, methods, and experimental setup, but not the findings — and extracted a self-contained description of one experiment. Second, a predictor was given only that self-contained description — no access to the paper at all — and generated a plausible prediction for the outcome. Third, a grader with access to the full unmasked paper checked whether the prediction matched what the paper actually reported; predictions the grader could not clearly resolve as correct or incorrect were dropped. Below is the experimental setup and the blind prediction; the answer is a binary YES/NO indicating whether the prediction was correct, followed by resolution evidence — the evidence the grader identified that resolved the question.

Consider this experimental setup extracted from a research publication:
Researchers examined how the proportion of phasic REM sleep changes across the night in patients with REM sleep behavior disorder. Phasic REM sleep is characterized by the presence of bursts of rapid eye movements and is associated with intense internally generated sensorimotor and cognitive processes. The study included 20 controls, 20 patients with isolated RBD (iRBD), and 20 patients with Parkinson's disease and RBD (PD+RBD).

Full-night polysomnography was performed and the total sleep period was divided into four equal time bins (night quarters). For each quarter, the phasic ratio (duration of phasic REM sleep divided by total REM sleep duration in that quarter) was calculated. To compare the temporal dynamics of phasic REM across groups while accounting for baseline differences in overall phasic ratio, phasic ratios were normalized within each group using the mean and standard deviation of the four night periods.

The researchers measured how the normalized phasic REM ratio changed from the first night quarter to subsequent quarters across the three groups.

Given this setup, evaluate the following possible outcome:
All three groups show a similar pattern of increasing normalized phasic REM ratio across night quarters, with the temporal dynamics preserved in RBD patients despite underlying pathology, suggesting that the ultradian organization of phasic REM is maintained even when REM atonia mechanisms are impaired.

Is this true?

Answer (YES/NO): NO